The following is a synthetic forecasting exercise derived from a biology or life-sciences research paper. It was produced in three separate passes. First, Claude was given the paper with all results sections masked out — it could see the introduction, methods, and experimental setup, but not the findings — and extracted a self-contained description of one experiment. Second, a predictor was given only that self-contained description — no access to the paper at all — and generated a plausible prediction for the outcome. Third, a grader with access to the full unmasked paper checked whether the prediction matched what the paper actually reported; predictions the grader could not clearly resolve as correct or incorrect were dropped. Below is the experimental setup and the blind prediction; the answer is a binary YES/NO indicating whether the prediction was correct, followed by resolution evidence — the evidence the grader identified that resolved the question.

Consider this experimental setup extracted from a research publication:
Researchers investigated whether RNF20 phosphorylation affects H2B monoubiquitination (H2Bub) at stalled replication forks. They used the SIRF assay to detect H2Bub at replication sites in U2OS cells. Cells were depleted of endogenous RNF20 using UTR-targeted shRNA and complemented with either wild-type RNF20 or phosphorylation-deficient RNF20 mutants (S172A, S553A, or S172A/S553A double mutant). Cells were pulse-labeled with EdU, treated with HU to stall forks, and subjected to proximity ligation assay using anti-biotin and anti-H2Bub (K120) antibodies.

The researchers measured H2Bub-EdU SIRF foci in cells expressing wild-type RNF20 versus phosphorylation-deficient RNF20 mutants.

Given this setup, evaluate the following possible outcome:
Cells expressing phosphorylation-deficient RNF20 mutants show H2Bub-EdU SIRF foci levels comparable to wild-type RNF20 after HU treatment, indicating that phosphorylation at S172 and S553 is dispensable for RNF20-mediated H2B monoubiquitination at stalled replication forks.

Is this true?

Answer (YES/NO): NO